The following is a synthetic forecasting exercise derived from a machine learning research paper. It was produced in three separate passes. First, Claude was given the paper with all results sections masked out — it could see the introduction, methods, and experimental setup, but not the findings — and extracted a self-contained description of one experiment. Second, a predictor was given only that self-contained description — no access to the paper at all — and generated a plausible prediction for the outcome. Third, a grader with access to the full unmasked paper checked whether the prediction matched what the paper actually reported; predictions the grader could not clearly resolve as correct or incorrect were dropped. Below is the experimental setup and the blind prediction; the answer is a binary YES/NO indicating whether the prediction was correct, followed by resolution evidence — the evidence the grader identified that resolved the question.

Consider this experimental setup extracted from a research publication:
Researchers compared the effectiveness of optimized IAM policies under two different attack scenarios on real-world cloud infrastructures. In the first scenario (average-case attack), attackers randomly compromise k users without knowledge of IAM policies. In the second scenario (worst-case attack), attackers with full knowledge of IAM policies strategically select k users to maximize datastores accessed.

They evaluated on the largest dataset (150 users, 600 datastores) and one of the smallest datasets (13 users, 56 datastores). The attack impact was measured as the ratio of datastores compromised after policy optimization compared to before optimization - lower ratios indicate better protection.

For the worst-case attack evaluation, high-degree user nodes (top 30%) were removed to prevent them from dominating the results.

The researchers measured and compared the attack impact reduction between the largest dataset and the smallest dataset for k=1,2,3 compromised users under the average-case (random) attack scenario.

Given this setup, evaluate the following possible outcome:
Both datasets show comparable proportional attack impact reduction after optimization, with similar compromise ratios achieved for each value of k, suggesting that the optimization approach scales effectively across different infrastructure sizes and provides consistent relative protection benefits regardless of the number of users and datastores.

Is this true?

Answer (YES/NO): NO